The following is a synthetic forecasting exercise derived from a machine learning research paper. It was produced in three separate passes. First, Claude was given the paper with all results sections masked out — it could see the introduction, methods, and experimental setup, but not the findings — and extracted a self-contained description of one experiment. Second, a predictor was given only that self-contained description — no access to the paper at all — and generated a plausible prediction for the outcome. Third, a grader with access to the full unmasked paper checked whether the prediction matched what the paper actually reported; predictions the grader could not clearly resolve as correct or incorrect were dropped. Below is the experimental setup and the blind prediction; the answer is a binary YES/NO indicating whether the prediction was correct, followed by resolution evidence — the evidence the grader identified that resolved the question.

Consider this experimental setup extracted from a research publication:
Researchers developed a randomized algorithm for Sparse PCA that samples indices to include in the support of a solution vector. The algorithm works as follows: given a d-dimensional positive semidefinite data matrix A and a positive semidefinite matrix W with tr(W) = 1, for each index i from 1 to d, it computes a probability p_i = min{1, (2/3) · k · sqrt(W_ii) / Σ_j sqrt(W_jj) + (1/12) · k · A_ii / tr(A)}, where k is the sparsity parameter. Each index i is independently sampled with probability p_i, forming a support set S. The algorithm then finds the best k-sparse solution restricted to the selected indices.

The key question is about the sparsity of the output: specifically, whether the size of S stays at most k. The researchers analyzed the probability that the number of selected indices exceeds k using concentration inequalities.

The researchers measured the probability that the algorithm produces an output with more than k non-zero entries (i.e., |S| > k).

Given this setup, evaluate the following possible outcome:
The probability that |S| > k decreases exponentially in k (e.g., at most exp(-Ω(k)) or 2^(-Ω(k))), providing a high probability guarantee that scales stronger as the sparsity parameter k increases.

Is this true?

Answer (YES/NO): YES